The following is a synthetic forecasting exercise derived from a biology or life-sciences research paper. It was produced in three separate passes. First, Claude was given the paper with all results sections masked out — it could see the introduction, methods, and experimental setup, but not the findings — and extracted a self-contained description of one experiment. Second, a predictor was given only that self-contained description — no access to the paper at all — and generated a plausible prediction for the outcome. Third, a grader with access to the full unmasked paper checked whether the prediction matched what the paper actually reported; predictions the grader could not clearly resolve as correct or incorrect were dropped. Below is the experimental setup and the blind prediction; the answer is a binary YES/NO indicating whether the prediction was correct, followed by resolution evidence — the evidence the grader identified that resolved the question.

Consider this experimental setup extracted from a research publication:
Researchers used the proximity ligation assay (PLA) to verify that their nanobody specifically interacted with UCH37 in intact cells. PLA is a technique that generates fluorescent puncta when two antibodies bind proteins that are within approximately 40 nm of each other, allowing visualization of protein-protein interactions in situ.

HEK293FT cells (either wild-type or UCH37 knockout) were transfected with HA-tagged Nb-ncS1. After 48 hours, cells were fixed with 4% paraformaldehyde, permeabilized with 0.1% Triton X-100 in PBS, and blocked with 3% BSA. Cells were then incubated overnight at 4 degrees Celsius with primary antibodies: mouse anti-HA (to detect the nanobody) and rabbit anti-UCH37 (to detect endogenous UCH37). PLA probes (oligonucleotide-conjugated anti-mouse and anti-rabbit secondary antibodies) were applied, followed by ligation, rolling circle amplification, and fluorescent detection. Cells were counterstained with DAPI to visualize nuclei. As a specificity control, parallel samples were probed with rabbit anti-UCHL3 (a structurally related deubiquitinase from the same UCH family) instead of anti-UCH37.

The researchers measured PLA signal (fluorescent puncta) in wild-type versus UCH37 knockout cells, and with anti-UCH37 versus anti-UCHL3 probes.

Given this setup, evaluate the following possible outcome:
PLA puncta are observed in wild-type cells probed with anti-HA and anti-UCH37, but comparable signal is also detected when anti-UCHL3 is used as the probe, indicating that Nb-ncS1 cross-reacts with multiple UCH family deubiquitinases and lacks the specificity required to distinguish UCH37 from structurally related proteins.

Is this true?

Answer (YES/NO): NO